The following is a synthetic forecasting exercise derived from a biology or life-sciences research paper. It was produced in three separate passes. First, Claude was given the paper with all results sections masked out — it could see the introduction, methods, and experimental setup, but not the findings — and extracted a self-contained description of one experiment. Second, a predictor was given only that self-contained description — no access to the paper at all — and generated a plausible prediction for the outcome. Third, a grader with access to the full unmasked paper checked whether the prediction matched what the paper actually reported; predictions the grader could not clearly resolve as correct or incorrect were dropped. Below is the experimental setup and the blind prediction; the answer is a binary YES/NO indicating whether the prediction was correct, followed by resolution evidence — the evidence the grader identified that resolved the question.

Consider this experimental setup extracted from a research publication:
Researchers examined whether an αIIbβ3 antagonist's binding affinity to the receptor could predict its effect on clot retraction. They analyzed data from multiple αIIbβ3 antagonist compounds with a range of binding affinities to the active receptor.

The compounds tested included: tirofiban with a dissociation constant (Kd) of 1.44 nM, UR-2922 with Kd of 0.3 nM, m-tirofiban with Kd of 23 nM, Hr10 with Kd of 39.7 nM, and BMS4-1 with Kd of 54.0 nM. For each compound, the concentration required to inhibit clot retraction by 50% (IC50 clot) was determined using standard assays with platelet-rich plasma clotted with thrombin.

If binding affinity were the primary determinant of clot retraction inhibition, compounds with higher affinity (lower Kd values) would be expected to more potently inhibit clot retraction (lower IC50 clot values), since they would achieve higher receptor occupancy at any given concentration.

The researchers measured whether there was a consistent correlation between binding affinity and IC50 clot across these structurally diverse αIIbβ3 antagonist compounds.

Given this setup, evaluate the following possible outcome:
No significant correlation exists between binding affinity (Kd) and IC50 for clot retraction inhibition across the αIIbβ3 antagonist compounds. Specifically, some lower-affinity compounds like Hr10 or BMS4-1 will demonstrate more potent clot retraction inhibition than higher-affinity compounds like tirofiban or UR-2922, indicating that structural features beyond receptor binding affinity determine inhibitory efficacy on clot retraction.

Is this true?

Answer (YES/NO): NO